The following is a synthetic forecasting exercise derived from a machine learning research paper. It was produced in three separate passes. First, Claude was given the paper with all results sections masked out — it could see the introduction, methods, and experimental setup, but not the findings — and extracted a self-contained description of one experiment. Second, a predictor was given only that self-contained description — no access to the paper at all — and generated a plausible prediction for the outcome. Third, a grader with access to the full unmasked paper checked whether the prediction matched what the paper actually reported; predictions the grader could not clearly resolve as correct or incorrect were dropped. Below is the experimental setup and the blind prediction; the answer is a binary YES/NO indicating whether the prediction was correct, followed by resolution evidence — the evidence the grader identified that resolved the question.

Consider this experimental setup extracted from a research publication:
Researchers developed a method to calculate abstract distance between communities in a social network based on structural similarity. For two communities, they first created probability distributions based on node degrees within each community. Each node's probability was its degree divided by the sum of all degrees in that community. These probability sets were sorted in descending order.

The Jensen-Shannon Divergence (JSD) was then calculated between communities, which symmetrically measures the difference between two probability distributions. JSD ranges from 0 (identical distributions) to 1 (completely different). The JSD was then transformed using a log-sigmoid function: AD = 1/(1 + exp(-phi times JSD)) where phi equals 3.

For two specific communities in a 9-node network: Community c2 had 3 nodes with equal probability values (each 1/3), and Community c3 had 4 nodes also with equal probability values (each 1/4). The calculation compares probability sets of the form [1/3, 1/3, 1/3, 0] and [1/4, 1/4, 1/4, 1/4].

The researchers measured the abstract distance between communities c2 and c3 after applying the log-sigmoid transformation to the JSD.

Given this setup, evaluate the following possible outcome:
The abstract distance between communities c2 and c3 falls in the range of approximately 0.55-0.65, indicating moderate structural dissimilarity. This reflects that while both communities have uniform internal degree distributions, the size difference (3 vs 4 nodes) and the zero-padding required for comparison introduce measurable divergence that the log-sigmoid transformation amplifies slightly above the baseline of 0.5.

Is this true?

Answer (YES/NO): NO